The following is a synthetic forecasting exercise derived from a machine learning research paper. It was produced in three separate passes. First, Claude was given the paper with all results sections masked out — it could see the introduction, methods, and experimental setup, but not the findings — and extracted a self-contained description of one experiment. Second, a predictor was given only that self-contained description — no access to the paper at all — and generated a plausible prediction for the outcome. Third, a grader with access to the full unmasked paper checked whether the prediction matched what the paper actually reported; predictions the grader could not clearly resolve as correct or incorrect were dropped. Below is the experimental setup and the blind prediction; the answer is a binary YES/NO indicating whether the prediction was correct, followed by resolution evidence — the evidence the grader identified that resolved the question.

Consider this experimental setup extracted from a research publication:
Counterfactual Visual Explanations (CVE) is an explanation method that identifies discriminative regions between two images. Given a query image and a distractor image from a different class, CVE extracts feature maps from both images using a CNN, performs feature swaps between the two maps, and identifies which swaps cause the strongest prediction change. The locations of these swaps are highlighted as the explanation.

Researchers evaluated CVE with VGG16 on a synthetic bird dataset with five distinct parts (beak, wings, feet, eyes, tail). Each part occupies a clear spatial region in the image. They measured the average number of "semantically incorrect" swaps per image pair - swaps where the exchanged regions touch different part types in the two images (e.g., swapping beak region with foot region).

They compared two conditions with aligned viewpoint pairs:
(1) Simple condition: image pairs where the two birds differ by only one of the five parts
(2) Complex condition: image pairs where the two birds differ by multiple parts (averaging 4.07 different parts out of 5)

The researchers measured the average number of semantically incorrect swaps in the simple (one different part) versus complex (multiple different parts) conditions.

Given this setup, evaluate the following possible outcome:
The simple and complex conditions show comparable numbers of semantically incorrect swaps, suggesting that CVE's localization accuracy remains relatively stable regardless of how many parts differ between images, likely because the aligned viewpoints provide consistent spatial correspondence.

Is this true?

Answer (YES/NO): NO